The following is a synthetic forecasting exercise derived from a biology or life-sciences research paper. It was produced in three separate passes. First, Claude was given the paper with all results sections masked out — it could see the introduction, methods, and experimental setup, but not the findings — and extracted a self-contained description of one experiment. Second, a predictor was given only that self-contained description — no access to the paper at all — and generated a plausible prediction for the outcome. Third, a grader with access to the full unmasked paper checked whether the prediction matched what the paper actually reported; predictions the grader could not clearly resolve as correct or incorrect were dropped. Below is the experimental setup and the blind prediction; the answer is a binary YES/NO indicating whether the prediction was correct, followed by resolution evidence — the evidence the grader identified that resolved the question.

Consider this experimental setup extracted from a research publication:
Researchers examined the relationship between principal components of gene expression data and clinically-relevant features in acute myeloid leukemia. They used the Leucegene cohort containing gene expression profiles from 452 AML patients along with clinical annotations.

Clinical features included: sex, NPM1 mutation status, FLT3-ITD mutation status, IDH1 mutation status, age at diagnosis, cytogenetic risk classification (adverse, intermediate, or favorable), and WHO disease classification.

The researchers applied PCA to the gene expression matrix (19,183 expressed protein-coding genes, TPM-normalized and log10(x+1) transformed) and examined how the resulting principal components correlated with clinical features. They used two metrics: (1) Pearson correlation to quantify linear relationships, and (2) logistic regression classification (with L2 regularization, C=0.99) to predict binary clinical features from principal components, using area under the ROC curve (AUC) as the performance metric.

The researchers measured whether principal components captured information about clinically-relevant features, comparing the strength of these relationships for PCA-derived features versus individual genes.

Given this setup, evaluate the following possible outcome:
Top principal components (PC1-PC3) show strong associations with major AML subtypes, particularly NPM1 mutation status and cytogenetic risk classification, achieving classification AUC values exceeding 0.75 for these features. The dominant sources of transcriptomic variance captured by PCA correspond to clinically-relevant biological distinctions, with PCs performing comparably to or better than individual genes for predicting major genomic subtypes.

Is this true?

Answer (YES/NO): NO